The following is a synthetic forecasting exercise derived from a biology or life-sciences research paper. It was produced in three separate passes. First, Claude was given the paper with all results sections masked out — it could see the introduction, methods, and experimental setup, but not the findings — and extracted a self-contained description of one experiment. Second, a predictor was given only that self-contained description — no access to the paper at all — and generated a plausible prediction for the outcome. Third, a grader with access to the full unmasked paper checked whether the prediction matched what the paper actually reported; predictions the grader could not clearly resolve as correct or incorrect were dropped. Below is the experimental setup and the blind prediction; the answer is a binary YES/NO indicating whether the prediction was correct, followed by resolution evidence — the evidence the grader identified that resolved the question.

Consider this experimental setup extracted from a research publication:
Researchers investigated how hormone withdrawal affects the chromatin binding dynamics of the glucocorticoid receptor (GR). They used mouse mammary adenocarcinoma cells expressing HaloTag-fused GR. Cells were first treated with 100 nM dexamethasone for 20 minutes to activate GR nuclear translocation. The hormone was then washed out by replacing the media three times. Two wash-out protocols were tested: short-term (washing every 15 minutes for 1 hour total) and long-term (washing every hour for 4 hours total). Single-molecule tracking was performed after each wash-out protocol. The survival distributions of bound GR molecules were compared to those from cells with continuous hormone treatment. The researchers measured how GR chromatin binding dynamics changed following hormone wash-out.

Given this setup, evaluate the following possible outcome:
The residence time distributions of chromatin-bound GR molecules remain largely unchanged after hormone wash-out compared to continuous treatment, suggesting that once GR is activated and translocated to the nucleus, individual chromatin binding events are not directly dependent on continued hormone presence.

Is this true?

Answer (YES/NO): NO